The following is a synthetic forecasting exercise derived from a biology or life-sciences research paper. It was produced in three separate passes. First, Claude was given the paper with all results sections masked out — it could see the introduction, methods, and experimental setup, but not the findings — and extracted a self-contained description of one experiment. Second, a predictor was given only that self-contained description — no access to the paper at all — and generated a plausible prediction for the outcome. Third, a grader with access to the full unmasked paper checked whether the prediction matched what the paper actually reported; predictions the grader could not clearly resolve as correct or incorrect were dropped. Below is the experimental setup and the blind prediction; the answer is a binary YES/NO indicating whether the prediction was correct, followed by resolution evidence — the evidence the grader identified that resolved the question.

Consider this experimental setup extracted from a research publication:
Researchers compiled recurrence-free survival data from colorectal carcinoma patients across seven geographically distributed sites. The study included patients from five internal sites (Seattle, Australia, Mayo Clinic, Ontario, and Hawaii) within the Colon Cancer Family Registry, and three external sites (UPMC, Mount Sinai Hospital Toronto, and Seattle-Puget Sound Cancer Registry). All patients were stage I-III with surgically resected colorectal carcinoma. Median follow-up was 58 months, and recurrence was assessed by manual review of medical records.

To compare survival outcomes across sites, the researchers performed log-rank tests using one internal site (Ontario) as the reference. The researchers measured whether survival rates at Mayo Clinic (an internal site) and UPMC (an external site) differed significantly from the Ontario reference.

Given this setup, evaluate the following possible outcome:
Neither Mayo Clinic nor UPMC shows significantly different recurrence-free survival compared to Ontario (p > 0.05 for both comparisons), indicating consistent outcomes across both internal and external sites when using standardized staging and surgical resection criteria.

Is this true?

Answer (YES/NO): YES